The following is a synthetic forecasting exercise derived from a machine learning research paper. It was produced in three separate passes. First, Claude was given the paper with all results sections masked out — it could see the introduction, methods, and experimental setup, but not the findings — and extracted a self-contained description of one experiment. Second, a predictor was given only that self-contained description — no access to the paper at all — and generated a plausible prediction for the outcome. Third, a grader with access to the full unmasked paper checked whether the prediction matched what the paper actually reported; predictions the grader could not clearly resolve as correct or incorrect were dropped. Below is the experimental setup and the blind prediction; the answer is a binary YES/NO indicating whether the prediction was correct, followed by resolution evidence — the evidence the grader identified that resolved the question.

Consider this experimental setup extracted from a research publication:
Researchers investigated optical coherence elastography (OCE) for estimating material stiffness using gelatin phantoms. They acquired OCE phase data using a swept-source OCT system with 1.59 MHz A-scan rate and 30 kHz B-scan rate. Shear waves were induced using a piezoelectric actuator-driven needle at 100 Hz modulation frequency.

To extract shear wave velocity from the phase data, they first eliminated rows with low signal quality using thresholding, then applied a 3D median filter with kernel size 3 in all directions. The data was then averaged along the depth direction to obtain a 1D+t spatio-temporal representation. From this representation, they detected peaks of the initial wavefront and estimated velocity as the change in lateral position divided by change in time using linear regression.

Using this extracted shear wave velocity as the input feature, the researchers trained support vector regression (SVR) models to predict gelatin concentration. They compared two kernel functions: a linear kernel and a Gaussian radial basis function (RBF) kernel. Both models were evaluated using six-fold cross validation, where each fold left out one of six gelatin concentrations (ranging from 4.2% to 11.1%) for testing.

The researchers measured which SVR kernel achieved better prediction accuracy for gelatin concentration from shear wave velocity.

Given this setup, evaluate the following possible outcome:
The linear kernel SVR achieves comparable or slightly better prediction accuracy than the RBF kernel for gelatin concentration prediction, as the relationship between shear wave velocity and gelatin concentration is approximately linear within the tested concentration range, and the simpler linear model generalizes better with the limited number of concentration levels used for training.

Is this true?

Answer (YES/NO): NO